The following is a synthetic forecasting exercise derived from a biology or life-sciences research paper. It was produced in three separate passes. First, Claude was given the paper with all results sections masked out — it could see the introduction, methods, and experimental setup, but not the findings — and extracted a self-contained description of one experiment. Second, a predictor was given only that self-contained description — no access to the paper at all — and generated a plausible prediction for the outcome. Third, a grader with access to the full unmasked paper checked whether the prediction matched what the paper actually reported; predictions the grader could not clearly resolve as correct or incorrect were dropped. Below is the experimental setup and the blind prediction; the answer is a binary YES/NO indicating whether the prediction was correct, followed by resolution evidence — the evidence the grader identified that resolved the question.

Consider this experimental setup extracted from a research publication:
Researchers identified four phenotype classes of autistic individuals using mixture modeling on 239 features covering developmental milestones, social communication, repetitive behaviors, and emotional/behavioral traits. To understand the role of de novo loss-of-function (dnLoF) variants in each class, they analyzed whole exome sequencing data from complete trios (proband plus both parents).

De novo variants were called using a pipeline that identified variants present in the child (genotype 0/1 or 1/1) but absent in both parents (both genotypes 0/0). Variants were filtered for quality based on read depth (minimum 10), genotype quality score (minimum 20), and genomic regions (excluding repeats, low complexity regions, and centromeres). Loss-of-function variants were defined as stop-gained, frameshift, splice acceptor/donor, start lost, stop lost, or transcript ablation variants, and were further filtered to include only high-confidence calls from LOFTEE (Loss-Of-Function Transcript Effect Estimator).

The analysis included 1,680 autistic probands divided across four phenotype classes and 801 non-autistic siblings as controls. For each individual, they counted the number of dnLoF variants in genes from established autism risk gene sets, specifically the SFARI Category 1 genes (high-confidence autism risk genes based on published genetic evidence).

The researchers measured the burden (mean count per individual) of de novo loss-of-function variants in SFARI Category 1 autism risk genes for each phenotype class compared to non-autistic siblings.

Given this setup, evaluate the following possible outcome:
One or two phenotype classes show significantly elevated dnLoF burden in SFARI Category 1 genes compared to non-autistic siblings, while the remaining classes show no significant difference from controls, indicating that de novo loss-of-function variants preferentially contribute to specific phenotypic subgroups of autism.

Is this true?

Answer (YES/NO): NO